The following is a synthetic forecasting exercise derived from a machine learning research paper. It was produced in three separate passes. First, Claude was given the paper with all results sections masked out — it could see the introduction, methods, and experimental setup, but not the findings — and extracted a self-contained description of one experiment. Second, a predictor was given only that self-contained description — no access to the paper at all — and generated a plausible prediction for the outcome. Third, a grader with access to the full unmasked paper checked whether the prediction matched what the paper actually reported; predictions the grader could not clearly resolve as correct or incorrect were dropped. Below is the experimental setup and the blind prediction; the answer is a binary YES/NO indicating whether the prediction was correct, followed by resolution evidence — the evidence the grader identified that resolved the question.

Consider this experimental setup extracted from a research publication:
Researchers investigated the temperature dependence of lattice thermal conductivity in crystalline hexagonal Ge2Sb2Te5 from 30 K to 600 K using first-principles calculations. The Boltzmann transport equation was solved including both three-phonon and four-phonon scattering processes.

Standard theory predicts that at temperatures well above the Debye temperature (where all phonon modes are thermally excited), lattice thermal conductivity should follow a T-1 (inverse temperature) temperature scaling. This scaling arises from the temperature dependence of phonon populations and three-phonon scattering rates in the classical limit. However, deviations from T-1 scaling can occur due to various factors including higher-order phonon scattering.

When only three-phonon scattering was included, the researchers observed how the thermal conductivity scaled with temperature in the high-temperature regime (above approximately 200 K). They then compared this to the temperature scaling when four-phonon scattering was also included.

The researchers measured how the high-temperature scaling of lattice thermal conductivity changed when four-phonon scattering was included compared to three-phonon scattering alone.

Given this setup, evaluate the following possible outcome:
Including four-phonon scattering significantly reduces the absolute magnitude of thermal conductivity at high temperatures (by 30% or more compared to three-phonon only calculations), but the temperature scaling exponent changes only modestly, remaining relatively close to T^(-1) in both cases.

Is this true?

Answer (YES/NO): NO